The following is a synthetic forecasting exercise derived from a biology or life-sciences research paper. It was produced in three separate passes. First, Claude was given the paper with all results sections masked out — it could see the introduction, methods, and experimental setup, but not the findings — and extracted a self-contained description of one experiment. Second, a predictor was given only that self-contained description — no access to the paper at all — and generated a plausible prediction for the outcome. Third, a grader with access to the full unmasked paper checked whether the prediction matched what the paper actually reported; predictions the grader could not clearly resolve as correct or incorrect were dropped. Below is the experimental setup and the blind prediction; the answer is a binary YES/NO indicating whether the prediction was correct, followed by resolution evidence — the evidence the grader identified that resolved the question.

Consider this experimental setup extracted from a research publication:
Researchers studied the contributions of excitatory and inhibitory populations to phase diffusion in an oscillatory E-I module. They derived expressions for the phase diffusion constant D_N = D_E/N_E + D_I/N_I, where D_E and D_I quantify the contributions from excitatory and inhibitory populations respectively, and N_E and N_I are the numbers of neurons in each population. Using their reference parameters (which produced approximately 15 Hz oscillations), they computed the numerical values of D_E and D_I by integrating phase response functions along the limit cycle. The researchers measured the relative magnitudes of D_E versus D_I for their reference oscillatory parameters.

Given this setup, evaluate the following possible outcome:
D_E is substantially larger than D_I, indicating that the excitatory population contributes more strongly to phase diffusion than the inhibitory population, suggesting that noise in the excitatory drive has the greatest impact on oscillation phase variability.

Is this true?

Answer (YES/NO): YES